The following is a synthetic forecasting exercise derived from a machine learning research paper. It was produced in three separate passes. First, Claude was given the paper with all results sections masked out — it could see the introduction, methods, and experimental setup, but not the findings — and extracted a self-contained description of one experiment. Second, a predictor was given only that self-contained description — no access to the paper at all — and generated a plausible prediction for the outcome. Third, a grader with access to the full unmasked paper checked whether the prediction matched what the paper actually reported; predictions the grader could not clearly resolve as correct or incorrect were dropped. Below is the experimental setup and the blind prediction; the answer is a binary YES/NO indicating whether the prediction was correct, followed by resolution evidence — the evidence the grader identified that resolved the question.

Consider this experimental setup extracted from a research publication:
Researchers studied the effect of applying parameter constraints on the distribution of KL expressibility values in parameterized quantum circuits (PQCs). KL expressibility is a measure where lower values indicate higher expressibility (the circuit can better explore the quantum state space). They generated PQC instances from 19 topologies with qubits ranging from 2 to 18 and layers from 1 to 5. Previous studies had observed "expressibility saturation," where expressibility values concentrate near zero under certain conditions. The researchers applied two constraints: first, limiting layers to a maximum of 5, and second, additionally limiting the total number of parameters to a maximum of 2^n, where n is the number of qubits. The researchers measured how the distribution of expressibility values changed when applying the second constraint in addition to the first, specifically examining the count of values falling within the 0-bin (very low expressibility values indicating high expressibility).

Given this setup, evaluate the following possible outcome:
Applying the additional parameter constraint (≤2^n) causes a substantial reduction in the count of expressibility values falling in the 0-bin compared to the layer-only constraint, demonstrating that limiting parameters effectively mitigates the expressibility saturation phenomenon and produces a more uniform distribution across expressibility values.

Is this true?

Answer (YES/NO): NO